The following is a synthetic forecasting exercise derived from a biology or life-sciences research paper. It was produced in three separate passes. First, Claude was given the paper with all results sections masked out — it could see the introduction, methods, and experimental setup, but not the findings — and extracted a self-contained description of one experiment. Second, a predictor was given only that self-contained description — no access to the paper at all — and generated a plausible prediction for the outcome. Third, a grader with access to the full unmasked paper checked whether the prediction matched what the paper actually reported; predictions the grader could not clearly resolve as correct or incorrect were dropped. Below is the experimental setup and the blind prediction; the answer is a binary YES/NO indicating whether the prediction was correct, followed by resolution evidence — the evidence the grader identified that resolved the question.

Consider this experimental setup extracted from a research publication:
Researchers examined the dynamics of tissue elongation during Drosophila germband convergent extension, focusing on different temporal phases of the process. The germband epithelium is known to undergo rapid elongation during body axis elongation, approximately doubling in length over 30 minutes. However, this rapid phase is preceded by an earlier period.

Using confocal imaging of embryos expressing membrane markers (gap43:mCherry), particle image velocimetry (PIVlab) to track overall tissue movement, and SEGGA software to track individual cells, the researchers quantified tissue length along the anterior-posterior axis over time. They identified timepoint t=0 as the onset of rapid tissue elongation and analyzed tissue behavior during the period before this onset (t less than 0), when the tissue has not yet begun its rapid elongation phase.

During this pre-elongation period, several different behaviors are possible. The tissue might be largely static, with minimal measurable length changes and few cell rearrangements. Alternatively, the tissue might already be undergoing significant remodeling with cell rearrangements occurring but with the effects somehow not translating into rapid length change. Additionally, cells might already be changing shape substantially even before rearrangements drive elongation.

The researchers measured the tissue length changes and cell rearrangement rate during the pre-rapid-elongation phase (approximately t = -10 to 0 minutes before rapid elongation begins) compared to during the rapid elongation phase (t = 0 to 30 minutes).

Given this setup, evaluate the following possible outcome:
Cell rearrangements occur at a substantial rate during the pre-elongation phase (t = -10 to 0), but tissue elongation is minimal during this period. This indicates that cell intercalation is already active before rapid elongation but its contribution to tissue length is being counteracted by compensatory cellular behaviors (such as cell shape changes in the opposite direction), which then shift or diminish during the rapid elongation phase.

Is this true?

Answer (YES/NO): NO